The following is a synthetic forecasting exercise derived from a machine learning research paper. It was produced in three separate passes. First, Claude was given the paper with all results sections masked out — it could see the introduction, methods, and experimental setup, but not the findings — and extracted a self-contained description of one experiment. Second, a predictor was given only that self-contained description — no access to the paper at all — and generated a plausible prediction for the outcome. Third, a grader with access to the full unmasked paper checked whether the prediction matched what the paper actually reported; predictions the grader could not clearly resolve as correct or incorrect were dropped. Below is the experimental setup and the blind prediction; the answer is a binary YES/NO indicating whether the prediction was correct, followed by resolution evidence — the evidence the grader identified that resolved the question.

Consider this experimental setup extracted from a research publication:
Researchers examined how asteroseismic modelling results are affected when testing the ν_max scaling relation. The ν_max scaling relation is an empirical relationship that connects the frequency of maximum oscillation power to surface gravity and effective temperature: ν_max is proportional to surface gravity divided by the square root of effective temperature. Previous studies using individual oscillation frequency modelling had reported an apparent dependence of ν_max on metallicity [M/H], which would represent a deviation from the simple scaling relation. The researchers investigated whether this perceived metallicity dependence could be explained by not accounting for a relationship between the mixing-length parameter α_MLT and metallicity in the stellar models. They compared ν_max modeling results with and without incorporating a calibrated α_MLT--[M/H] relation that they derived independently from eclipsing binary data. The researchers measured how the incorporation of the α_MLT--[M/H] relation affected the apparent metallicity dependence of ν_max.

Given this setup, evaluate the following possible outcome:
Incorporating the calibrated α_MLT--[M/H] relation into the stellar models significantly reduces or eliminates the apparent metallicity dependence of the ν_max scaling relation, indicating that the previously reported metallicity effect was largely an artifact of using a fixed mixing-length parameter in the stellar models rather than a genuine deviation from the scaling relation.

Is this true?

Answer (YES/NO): YES